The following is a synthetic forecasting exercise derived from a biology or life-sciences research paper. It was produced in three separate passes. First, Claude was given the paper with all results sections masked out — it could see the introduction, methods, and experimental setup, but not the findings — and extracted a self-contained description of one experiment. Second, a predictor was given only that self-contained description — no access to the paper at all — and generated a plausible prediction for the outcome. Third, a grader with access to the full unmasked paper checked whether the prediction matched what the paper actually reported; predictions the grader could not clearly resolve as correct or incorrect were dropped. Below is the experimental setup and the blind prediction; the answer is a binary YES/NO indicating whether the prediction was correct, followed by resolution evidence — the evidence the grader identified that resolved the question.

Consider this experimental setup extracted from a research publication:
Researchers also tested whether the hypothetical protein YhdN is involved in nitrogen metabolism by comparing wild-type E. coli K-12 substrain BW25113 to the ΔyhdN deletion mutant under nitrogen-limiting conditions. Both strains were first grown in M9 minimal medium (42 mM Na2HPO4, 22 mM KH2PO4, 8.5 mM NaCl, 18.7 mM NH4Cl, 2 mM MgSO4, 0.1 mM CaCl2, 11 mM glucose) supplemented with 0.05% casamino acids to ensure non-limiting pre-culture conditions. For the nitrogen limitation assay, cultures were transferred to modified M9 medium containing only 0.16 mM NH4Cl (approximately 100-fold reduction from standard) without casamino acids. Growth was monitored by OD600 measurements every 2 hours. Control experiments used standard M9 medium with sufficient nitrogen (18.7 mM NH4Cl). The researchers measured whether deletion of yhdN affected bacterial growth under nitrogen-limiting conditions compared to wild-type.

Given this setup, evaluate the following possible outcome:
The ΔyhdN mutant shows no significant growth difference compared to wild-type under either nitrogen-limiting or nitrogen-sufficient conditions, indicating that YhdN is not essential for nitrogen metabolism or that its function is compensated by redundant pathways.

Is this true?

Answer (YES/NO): NO